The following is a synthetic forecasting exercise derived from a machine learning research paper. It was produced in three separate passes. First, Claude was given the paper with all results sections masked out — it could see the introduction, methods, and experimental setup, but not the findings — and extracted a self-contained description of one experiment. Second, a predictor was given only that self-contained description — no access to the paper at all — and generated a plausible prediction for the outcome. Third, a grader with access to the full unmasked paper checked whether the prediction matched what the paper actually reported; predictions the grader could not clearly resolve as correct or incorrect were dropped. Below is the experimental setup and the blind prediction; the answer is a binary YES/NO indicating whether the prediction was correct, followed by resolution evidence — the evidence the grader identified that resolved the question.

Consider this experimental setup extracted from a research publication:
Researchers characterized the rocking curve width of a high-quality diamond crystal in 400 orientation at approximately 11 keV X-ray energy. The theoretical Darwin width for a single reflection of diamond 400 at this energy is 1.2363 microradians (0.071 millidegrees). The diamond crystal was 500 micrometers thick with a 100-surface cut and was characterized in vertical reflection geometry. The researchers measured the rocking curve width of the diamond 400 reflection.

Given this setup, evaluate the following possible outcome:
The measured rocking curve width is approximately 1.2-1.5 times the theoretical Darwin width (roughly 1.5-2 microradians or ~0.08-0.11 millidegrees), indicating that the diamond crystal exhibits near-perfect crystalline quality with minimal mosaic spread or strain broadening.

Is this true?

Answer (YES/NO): NO